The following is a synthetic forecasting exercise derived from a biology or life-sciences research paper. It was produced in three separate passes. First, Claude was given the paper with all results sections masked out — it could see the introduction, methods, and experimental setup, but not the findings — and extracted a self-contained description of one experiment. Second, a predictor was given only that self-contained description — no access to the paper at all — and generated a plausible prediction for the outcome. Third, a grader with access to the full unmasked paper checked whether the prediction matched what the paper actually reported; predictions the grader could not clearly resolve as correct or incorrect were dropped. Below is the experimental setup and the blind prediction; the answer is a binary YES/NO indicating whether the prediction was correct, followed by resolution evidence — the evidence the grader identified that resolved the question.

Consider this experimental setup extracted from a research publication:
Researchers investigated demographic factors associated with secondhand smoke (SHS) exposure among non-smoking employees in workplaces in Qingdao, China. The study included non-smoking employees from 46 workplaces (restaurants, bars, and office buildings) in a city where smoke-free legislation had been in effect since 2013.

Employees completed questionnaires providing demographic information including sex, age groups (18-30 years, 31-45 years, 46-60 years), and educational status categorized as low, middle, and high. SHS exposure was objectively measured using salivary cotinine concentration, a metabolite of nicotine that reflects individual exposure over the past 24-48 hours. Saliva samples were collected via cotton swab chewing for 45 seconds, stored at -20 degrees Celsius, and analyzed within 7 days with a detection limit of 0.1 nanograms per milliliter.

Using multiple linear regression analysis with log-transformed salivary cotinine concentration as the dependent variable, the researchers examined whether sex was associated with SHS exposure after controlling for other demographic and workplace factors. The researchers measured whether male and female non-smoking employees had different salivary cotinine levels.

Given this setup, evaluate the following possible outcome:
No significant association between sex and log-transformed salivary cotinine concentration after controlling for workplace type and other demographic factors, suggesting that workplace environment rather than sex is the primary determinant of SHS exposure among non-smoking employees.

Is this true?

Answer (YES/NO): YES